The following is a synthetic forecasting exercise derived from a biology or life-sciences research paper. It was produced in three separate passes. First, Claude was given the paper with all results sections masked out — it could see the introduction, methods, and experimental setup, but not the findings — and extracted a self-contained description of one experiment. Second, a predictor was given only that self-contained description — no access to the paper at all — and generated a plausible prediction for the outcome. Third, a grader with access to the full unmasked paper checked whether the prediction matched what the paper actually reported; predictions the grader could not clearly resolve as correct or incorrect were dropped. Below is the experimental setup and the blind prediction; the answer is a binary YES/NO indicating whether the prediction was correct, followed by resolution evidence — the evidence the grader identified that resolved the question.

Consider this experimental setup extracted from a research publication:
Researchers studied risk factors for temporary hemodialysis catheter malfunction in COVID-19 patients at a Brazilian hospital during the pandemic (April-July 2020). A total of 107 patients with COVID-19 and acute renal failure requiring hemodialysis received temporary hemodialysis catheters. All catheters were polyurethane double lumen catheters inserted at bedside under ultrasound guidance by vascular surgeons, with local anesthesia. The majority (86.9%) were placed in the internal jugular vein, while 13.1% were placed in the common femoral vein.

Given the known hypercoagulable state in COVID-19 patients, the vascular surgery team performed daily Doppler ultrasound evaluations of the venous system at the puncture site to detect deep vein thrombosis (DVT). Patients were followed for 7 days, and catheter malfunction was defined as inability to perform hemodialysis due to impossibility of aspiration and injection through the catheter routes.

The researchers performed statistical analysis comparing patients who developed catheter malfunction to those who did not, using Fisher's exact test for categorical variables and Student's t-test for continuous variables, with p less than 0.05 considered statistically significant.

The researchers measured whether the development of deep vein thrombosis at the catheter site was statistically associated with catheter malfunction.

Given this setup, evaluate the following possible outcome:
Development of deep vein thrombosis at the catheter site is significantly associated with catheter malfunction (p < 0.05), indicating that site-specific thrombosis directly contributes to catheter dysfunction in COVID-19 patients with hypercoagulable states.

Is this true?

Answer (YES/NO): YES